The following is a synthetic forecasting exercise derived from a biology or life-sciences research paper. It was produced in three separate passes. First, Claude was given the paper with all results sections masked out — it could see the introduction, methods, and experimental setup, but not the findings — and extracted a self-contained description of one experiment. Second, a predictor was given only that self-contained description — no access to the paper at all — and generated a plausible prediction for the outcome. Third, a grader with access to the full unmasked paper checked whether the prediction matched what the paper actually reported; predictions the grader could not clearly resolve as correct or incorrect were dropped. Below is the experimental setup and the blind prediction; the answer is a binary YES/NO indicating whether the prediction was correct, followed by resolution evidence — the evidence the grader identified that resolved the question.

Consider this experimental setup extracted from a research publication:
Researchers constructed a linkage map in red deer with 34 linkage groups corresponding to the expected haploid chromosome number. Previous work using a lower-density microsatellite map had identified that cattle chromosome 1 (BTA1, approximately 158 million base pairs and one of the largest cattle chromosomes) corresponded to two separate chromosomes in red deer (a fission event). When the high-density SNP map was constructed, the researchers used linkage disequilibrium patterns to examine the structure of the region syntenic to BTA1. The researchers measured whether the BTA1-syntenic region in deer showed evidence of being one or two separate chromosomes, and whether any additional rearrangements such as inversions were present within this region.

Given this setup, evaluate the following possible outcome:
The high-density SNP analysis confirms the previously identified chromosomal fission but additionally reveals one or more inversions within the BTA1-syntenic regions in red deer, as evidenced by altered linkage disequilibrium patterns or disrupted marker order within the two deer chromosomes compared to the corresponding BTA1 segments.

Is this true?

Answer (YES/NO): YES